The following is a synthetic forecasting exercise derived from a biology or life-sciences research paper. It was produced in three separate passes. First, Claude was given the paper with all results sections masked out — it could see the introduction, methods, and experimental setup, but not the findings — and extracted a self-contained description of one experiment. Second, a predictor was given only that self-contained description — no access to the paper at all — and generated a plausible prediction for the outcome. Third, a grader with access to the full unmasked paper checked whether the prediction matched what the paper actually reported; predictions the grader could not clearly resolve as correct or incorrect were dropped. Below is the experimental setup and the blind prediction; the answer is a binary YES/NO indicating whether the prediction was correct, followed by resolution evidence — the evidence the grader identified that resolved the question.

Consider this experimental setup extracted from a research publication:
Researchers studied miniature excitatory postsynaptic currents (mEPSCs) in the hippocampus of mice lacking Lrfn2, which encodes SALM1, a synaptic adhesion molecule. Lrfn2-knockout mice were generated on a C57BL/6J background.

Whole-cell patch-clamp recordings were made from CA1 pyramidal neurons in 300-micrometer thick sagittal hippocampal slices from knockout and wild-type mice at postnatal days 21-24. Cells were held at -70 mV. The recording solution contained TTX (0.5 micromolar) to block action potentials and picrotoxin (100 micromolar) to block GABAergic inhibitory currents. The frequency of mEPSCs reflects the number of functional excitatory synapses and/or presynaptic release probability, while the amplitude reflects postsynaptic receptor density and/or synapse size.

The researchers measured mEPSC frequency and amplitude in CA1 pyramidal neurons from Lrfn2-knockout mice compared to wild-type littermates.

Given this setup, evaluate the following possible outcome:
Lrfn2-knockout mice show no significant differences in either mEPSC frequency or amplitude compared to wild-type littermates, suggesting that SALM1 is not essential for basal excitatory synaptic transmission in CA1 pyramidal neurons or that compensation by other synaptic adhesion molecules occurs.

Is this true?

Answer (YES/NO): YES